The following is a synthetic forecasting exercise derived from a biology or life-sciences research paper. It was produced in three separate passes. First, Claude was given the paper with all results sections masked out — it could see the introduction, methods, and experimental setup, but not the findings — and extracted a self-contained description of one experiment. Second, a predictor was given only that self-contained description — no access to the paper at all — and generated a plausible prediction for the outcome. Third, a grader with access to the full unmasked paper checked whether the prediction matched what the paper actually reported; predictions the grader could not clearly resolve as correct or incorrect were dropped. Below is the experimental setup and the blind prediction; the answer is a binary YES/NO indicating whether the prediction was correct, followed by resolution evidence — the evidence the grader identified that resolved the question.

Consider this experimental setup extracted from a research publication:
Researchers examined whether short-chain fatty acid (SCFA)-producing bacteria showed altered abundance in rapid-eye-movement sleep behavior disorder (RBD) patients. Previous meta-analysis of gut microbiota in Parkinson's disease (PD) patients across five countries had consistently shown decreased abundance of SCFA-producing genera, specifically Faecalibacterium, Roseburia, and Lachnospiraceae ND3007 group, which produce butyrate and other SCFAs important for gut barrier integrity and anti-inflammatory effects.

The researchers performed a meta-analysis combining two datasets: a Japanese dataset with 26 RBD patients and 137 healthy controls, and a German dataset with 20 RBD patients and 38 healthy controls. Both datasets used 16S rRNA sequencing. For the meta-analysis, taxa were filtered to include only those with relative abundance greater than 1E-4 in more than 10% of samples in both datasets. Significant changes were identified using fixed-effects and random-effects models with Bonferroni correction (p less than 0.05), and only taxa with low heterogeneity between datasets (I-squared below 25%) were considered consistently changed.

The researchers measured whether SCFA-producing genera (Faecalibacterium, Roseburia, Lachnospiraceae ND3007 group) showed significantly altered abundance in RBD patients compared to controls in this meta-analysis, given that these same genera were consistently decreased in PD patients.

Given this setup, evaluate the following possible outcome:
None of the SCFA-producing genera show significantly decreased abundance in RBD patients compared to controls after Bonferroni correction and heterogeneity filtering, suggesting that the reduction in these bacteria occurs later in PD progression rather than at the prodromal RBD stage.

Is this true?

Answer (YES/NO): YES